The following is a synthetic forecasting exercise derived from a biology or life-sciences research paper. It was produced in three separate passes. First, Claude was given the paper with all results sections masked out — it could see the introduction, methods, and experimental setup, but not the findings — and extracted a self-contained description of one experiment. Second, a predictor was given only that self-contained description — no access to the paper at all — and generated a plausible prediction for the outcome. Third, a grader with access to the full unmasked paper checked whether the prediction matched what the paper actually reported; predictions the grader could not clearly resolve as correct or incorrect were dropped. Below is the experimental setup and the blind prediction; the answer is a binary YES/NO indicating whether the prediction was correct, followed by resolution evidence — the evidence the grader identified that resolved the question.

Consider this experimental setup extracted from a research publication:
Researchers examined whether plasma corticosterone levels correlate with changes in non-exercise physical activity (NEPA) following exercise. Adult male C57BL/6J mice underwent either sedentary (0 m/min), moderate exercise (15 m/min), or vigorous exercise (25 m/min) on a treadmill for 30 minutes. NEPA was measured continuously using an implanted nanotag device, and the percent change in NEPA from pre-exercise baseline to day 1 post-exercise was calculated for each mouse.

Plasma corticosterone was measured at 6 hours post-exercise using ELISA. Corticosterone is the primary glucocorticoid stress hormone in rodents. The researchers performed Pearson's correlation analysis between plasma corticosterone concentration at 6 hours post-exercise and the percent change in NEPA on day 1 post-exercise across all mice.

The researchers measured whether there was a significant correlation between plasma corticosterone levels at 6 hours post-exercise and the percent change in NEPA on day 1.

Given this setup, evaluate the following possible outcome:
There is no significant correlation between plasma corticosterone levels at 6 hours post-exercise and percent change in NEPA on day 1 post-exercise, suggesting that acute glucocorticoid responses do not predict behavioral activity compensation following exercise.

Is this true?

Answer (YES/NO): NO